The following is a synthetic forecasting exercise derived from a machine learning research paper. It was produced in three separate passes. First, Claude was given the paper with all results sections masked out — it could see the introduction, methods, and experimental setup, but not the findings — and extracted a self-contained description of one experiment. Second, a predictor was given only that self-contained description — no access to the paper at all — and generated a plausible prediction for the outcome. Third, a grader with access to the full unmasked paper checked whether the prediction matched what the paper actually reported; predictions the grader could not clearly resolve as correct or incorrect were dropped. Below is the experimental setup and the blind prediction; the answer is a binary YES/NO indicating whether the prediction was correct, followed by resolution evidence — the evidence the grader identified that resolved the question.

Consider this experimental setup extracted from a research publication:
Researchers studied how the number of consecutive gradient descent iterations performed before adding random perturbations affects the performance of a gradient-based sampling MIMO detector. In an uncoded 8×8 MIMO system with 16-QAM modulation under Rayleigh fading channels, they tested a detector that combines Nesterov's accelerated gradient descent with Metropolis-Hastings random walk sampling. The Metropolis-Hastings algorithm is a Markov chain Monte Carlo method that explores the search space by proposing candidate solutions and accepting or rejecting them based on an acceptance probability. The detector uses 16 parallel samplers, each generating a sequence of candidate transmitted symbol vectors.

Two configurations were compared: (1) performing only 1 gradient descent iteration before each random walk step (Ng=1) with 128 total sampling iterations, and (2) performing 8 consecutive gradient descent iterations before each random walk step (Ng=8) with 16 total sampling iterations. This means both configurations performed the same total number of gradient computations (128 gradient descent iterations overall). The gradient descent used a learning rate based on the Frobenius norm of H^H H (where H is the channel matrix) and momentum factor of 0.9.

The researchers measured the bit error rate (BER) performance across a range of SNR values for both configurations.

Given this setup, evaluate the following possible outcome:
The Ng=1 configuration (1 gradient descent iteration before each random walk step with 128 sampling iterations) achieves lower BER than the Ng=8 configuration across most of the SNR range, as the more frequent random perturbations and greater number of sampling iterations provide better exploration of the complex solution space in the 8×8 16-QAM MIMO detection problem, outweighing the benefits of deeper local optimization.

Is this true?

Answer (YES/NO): NO